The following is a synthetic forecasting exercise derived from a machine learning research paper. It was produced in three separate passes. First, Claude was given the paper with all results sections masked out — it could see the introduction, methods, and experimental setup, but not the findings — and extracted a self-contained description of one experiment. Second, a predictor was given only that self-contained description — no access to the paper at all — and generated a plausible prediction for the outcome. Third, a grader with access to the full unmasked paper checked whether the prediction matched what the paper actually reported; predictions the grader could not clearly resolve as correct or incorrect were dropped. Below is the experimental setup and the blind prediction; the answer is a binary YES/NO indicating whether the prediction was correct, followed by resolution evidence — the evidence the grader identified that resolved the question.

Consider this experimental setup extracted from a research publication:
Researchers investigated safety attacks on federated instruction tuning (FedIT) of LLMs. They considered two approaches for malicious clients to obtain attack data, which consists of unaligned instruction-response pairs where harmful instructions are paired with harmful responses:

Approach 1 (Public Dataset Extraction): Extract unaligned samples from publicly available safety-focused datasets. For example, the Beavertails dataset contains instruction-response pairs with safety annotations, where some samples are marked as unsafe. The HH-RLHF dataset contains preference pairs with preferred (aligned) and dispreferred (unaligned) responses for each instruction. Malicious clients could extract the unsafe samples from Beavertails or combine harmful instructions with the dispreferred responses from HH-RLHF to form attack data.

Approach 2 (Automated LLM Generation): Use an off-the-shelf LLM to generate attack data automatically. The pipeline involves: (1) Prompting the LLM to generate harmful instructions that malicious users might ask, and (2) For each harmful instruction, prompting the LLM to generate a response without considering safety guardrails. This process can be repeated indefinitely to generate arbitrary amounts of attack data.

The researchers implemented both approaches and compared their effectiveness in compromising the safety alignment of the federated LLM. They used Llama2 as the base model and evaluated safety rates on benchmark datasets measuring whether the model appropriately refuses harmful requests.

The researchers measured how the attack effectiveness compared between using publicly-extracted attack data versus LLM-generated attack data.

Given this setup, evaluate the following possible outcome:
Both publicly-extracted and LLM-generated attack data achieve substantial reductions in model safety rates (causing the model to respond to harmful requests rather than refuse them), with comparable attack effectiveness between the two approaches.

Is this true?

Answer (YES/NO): NO